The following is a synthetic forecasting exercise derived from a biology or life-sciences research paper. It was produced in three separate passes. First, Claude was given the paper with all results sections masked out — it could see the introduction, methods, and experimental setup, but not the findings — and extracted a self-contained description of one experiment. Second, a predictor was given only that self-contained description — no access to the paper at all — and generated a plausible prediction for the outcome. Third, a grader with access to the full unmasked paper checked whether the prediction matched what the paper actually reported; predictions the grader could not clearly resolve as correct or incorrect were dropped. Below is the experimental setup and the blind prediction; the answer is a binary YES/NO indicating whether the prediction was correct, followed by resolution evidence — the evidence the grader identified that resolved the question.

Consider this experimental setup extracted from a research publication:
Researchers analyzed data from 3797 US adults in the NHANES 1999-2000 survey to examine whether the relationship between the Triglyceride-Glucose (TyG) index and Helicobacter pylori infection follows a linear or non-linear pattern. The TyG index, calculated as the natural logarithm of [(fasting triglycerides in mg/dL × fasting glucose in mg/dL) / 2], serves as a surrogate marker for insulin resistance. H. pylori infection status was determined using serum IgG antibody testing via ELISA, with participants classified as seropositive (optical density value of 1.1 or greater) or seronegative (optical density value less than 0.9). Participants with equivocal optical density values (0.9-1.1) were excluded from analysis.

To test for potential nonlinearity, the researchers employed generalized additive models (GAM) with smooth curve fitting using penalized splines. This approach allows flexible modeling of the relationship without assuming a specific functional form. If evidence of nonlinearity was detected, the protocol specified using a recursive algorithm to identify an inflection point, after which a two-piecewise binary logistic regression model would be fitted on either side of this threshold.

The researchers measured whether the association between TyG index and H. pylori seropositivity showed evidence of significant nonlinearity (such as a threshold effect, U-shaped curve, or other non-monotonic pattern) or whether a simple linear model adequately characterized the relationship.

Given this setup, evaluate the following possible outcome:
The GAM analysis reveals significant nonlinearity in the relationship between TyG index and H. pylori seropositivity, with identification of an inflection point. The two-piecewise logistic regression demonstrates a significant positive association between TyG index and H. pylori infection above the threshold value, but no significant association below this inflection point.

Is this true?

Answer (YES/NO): NO